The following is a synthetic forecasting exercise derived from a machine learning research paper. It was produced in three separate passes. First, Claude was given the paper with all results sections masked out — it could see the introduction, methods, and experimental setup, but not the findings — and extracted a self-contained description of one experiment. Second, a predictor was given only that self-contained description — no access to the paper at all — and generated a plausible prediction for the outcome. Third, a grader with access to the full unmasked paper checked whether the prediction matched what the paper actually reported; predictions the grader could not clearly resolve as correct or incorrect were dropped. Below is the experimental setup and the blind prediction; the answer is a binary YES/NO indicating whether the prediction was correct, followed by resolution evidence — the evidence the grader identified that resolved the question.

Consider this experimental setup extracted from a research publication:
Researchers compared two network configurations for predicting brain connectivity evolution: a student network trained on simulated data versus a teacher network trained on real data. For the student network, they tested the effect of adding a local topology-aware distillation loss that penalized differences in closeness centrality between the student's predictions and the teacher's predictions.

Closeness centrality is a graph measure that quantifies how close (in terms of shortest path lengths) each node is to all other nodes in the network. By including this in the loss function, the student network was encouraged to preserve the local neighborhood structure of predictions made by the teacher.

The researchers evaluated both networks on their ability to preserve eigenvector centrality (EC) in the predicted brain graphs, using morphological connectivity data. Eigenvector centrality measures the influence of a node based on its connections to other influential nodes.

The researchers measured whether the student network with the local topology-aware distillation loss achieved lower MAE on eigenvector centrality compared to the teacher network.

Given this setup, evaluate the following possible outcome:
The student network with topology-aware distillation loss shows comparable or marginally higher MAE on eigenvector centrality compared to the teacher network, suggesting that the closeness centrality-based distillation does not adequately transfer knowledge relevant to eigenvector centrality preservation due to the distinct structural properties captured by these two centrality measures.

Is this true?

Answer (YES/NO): NO